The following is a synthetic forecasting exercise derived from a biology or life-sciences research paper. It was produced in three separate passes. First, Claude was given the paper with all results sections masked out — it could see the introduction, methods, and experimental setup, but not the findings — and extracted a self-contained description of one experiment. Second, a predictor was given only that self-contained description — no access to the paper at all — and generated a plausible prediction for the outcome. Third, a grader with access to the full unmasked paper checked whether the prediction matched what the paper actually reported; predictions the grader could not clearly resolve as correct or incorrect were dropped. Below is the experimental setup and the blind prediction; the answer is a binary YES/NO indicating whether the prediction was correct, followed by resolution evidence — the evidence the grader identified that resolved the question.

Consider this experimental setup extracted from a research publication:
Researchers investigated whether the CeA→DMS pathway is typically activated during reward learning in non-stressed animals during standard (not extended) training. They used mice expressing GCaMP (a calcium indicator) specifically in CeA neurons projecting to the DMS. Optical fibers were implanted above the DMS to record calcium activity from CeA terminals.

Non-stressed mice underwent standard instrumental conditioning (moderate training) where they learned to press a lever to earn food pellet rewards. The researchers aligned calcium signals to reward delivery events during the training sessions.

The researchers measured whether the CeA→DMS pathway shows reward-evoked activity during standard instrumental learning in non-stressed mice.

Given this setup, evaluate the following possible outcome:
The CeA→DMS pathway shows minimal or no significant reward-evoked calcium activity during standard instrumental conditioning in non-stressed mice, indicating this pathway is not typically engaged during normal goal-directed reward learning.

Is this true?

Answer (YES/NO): YES